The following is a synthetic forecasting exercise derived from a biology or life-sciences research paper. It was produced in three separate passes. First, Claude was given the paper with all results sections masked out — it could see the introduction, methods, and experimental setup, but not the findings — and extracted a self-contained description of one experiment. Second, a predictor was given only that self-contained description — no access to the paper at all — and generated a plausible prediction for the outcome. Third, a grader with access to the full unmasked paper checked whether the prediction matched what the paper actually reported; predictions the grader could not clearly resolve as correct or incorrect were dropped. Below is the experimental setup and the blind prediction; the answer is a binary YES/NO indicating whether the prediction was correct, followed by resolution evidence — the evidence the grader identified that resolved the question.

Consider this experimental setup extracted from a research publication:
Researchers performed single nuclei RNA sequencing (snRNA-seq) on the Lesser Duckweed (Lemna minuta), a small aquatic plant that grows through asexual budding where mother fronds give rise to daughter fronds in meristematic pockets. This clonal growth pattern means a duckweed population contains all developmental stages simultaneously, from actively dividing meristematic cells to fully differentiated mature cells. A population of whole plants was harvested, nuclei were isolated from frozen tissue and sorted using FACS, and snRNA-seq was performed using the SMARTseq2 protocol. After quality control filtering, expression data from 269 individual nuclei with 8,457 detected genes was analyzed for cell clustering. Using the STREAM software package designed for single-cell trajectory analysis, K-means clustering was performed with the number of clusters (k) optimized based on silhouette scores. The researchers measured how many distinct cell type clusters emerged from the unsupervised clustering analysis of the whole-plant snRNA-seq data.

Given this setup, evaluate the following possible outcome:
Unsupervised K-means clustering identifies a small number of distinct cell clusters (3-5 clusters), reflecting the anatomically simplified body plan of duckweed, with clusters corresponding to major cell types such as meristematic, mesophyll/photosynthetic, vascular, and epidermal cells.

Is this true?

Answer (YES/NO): NO